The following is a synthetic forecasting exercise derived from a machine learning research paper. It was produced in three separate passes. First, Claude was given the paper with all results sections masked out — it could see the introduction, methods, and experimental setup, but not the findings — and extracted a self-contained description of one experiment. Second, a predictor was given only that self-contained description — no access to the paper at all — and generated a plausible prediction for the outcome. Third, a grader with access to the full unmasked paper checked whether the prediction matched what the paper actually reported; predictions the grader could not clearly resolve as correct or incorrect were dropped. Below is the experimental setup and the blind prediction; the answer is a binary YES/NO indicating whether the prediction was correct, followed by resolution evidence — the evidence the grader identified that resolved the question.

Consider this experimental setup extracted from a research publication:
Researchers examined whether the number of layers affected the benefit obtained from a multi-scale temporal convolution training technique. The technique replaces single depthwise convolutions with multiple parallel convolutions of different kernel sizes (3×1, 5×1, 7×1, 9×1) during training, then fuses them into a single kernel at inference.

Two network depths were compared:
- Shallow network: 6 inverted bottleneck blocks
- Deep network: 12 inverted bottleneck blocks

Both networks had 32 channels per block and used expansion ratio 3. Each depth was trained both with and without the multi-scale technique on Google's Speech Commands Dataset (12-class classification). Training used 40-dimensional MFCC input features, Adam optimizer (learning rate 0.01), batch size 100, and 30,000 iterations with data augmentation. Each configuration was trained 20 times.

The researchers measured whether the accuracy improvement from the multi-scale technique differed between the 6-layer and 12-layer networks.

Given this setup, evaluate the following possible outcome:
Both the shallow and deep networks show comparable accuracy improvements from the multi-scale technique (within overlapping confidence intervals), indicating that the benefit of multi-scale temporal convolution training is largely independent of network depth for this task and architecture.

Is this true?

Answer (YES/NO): NO